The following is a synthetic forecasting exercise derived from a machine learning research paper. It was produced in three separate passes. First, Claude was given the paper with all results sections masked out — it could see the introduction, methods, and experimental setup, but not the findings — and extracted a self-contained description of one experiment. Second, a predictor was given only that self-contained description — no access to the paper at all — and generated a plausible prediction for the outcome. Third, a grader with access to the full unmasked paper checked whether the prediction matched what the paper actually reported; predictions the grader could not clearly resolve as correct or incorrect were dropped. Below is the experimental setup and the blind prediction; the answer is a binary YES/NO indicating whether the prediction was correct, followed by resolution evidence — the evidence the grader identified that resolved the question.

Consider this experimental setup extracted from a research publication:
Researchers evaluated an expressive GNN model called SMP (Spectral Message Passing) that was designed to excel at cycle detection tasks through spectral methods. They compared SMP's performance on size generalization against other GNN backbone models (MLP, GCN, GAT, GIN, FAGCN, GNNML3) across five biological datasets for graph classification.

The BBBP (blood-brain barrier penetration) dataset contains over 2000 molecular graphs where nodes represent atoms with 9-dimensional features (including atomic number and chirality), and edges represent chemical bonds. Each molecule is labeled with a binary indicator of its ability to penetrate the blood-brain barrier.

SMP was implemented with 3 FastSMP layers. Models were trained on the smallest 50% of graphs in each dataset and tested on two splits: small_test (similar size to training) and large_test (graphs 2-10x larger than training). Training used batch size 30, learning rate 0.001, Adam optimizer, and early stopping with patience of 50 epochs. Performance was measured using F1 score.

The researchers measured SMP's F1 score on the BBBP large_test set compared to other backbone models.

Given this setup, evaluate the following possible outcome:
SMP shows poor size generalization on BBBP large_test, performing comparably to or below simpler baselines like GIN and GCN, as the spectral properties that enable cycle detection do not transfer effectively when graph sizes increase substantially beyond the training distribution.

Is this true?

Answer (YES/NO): NO